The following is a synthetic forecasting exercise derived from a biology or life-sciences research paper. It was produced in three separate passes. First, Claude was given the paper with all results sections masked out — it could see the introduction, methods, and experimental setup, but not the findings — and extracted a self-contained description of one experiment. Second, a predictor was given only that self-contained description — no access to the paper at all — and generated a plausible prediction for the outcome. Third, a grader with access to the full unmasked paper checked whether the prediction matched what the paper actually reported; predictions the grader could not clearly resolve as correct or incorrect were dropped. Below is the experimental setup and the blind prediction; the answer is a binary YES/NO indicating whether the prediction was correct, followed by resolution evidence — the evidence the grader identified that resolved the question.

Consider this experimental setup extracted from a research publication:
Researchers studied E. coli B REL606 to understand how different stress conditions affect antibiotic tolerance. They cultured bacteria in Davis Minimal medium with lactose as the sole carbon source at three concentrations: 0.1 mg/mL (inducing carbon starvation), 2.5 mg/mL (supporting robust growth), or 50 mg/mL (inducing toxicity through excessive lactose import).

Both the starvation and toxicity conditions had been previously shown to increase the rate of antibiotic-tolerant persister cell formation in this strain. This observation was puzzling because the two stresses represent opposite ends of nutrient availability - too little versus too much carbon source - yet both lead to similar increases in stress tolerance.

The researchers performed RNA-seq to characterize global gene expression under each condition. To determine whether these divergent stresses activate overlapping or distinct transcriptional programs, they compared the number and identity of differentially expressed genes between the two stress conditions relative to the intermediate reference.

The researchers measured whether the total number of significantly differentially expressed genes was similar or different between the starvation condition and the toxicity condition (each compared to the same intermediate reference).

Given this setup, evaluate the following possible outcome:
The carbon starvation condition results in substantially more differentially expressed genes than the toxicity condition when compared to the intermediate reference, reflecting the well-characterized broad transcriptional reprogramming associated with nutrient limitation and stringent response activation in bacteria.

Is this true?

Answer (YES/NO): YES